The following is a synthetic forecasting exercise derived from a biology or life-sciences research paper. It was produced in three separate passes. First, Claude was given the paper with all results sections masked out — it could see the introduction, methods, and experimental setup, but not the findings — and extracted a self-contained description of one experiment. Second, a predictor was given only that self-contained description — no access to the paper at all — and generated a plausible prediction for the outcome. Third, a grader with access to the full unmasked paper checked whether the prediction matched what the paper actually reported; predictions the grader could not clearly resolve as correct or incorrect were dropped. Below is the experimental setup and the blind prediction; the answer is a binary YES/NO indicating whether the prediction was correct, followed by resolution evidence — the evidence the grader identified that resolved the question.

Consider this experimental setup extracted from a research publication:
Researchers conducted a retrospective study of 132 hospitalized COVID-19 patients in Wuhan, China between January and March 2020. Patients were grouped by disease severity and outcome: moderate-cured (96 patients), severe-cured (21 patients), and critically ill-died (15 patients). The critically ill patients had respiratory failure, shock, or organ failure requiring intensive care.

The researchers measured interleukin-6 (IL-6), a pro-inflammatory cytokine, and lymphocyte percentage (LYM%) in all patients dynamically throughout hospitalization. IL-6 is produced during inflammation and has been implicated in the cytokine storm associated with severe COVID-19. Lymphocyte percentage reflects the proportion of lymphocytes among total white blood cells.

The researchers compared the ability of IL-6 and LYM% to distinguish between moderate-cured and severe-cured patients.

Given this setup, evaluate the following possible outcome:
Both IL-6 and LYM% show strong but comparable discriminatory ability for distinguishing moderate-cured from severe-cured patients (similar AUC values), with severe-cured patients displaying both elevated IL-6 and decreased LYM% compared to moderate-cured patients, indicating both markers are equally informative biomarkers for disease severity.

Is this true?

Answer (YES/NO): NO